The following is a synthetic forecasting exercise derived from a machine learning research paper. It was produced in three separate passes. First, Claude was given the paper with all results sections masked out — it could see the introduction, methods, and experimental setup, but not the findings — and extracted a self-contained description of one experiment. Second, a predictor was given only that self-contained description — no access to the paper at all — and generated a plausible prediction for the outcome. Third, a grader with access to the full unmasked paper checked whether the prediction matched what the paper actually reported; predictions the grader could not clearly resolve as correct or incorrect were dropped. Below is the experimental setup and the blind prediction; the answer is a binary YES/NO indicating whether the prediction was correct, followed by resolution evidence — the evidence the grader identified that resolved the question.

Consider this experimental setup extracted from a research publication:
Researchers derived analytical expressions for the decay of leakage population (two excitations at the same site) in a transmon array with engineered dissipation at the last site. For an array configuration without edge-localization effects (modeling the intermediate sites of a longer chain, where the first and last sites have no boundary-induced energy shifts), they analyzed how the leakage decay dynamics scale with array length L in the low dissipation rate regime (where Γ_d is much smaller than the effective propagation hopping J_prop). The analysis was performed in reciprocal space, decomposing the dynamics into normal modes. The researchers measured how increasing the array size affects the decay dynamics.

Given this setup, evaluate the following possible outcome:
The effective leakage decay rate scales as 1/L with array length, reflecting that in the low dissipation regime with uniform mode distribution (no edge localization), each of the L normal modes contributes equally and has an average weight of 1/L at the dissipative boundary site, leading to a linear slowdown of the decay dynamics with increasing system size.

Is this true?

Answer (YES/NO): NO